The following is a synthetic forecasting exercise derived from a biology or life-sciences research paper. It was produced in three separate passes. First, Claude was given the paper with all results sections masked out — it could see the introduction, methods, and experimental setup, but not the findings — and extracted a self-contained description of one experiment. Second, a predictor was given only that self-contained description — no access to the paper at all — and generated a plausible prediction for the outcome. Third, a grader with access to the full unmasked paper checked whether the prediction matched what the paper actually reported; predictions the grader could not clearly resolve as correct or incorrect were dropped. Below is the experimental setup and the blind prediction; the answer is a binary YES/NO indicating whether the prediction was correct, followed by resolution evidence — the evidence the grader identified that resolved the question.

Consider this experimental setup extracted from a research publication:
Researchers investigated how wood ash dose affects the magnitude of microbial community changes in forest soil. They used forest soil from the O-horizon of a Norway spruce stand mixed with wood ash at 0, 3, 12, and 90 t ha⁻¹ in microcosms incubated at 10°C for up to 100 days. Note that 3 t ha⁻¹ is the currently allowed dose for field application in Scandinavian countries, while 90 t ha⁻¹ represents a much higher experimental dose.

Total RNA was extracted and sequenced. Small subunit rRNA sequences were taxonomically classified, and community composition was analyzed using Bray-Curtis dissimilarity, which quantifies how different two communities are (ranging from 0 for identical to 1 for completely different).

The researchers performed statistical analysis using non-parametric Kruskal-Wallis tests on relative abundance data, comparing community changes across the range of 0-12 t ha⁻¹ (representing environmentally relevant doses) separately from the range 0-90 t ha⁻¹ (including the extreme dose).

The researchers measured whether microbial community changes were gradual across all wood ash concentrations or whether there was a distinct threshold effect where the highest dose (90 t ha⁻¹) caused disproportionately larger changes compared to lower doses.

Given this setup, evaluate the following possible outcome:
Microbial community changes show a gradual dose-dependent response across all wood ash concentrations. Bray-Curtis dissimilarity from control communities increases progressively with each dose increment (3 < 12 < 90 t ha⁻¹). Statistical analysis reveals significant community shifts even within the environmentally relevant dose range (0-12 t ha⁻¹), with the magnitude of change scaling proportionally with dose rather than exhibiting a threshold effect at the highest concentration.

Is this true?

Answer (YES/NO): NO